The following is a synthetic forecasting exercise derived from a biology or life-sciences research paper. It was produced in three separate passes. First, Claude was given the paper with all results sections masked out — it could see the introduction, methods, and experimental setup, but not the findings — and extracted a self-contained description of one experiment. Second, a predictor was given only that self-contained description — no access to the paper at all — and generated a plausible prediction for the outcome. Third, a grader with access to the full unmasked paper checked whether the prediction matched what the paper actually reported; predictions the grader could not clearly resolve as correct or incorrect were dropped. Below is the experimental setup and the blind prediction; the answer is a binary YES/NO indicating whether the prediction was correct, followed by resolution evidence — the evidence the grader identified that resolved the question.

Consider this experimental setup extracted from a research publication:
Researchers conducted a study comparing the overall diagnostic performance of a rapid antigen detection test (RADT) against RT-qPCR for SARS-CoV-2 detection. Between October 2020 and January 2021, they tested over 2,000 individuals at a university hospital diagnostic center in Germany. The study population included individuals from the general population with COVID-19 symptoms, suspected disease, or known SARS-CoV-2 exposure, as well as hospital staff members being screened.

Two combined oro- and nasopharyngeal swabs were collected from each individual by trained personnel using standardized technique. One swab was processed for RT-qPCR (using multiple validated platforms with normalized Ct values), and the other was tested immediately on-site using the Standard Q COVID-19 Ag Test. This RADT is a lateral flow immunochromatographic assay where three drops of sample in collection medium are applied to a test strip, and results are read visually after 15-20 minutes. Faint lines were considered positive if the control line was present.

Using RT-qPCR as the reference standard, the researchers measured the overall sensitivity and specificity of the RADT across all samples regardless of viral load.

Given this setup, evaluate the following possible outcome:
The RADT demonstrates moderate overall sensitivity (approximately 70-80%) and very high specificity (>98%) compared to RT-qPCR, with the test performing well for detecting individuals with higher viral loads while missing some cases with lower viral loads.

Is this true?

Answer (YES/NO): NO